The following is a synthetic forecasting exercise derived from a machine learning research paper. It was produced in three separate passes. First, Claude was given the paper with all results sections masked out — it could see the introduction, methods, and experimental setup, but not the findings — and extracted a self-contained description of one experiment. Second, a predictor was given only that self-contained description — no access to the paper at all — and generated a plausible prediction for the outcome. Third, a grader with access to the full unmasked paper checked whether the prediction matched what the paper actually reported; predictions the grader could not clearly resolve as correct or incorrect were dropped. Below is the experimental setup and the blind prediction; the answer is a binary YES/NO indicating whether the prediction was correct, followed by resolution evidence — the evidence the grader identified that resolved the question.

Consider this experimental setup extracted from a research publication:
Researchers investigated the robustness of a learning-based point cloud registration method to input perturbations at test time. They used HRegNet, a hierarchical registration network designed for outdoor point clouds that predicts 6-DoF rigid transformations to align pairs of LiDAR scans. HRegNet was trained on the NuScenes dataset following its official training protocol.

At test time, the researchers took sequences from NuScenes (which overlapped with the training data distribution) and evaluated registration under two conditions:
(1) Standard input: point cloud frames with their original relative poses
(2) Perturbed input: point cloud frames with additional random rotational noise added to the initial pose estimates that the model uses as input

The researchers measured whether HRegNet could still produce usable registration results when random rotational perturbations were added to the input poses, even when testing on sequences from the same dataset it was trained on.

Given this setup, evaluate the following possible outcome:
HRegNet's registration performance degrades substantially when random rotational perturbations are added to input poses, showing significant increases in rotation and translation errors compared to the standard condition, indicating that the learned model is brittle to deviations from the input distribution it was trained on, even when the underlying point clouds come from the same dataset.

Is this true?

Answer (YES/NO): YES